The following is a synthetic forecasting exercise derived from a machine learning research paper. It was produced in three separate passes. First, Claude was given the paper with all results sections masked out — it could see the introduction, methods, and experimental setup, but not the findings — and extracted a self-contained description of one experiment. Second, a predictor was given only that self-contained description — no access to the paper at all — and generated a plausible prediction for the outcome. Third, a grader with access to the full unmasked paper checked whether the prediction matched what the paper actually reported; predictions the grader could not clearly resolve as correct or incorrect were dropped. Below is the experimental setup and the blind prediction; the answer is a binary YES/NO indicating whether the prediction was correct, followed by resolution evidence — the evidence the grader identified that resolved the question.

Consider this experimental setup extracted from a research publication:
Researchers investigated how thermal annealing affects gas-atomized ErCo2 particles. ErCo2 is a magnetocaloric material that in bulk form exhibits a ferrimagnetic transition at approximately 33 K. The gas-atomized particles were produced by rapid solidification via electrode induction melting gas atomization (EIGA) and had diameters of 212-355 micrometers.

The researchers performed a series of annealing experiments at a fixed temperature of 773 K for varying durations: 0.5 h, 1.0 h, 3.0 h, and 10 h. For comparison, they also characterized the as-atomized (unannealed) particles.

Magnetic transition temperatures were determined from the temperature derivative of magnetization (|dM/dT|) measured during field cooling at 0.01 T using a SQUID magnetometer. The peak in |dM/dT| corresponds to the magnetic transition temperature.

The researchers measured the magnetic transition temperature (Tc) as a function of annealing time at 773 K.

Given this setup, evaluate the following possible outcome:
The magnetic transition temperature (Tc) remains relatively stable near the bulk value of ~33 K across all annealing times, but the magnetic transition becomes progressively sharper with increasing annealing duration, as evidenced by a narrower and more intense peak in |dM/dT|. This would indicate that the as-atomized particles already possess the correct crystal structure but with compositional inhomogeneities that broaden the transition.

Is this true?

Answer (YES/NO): NO